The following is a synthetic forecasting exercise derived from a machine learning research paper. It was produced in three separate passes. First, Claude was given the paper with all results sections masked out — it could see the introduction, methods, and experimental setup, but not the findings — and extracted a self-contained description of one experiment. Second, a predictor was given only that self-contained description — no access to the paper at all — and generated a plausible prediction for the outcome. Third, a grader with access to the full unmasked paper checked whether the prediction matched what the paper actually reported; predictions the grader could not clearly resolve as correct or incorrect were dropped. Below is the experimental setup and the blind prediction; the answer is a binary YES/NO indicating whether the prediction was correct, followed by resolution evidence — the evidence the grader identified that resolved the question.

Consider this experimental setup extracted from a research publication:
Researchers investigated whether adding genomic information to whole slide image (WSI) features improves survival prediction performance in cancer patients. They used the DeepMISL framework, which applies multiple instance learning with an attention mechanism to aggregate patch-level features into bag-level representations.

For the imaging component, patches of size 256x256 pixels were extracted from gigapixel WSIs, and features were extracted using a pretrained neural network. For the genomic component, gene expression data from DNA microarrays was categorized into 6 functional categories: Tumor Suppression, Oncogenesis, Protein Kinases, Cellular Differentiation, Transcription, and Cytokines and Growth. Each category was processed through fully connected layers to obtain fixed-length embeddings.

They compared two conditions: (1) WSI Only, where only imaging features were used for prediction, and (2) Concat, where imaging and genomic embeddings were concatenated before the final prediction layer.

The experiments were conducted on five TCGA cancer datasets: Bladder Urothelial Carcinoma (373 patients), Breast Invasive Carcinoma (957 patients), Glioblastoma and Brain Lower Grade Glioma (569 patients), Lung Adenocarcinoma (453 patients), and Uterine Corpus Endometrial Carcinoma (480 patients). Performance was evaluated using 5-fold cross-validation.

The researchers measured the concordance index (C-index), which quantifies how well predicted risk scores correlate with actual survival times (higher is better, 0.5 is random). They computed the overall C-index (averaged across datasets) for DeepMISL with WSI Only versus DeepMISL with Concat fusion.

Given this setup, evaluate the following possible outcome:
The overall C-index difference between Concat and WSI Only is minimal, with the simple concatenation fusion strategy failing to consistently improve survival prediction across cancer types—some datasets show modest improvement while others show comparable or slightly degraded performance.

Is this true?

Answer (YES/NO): YES